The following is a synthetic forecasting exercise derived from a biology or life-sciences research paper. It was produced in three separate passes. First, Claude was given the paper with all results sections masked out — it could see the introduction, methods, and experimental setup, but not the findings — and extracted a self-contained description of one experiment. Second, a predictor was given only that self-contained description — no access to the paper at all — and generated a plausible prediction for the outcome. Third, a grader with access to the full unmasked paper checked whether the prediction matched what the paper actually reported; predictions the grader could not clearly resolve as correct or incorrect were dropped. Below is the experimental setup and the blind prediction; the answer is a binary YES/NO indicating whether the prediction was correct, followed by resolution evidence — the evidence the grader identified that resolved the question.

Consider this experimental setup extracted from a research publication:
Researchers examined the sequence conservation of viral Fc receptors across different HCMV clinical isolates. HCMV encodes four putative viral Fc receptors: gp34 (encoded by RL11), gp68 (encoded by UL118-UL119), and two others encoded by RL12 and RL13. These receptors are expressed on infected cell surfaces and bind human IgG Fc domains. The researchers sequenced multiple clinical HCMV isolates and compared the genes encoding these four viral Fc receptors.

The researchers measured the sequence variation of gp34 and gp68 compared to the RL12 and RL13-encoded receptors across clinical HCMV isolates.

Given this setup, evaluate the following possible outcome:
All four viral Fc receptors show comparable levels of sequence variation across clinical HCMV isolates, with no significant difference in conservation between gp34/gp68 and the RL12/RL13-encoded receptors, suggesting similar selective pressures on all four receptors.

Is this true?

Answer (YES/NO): NO